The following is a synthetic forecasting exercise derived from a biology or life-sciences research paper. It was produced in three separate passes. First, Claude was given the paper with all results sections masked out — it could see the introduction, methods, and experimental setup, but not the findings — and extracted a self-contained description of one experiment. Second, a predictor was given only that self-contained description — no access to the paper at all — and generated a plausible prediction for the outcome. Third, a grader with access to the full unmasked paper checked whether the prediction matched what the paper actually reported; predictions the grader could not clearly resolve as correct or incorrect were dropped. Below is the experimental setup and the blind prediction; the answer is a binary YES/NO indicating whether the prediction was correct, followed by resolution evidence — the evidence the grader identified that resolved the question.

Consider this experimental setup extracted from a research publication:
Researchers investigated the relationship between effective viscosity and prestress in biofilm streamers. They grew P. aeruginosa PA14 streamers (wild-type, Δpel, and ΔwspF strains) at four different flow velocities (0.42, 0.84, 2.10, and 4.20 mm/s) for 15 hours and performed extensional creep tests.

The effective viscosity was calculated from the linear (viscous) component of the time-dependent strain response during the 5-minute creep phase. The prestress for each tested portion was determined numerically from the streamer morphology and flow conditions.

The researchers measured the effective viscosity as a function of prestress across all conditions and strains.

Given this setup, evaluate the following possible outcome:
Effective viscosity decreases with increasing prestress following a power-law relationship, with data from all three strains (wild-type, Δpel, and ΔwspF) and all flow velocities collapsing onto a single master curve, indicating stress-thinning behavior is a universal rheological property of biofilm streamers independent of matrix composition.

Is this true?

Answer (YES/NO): NO